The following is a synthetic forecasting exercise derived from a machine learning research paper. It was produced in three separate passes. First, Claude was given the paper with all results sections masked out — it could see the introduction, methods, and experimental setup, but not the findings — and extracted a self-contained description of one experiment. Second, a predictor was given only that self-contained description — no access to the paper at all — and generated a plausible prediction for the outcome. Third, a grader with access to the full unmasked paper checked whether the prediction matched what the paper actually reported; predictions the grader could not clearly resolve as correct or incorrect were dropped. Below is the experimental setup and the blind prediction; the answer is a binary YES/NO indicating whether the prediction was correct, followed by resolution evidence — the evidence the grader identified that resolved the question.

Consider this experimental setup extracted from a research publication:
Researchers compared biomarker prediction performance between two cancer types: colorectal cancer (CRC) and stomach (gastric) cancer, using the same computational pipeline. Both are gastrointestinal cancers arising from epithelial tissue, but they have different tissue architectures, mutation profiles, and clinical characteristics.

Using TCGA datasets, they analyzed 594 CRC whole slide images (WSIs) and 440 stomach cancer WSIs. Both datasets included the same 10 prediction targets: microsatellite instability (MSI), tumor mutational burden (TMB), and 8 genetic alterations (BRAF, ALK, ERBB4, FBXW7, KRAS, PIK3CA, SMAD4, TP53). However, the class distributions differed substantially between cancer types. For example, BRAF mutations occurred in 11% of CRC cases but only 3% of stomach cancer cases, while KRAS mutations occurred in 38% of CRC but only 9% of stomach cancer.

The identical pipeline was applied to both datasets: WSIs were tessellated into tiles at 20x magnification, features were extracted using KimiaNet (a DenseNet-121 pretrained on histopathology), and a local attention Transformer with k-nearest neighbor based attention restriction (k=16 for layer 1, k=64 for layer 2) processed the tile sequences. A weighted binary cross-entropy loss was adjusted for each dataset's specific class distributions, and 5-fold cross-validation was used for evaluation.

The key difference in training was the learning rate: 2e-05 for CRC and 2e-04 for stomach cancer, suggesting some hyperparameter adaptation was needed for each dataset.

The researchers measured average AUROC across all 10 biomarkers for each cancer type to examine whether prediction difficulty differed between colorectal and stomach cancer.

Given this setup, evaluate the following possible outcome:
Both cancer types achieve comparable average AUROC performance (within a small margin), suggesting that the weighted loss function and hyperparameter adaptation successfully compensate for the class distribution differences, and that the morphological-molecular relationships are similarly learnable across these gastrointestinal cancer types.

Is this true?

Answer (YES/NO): YES